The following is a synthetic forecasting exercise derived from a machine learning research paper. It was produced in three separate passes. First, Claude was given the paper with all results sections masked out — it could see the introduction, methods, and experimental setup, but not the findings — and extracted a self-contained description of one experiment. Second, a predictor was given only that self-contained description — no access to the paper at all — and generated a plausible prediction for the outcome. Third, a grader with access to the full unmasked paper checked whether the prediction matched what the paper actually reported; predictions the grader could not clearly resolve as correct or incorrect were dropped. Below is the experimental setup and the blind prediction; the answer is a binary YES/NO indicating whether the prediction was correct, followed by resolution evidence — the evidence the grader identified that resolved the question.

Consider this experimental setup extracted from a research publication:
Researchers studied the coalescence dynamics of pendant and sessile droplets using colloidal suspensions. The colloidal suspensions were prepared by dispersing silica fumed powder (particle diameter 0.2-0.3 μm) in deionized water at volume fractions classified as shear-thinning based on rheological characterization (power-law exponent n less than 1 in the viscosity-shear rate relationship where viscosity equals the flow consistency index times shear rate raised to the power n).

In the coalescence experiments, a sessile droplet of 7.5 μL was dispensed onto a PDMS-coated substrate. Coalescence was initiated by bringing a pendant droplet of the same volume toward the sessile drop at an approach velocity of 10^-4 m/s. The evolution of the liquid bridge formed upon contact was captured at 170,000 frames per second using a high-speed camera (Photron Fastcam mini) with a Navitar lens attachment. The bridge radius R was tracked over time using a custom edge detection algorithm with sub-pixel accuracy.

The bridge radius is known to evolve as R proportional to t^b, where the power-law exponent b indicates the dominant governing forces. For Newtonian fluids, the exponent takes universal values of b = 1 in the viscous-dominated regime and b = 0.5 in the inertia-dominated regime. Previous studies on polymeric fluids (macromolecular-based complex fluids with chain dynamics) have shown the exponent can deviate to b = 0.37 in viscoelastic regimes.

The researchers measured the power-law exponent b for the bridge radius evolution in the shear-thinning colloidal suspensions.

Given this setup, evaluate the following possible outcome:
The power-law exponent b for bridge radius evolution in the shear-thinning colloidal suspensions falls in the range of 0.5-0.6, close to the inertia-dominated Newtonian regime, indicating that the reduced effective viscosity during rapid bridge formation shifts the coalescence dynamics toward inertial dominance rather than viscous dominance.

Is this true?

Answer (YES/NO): YES